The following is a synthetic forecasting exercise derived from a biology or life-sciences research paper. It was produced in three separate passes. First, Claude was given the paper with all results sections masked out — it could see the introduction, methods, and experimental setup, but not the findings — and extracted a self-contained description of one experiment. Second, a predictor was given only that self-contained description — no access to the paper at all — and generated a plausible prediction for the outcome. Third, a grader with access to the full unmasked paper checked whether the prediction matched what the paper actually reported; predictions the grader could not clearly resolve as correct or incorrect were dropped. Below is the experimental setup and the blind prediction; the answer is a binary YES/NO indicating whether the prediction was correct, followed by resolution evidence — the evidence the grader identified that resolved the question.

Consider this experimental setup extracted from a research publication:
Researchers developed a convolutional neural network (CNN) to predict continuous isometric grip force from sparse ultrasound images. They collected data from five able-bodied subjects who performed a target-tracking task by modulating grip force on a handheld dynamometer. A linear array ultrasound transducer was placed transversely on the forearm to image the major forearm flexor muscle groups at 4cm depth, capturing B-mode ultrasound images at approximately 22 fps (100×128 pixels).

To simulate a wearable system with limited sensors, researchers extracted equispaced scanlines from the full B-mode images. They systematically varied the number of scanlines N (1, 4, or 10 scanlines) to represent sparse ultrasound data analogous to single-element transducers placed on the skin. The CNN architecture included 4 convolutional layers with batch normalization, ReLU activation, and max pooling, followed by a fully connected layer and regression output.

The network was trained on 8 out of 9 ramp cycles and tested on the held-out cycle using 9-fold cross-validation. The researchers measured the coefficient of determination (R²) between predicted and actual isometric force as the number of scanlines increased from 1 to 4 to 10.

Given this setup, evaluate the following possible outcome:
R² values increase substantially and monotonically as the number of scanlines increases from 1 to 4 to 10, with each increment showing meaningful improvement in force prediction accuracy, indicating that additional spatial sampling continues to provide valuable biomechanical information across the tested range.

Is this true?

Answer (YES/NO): NO